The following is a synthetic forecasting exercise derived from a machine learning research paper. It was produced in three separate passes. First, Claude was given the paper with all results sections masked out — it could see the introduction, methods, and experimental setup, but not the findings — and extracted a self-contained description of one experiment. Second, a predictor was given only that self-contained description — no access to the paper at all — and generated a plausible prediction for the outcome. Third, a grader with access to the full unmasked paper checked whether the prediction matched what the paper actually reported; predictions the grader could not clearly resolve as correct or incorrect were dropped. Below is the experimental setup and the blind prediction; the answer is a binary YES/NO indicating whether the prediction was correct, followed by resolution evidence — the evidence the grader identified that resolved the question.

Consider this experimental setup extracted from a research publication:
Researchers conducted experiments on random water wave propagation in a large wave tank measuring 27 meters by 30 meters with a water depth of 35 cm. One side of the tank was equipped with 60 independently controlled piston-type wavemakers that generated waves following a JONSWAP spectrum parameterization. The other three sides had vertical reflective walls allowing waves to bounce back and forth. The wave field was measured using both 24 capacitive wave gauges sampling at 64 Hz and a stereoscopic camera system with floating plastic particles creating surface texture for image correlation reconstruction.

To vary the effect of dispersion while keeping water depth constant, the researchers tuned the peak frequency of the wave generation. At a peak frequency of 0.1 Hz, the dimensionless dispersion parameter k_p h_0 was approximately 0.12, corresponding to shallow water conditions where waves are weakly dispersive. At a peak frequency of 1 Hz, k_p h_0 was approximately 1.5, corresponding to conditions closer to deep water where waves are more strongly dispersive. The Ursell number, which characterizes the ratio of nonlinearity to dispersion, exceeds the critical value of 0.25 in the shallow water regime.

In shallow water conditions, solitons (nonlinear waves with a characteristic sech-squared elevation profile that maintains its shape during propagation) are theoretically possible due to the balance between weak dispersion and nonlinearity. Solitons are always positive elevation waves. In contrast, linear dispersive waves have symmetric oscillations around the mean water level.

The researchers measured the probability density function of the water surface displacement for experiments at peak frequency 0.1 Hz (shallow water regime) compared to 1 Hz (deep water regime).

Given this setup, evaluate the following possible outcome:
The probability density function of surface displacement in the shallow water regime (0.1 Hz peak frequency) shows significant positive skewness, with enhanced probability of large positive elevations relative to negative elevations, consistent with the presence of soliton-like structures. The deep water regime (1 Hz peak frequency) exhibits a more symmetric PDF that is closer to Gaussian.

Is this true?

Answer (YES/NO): YES